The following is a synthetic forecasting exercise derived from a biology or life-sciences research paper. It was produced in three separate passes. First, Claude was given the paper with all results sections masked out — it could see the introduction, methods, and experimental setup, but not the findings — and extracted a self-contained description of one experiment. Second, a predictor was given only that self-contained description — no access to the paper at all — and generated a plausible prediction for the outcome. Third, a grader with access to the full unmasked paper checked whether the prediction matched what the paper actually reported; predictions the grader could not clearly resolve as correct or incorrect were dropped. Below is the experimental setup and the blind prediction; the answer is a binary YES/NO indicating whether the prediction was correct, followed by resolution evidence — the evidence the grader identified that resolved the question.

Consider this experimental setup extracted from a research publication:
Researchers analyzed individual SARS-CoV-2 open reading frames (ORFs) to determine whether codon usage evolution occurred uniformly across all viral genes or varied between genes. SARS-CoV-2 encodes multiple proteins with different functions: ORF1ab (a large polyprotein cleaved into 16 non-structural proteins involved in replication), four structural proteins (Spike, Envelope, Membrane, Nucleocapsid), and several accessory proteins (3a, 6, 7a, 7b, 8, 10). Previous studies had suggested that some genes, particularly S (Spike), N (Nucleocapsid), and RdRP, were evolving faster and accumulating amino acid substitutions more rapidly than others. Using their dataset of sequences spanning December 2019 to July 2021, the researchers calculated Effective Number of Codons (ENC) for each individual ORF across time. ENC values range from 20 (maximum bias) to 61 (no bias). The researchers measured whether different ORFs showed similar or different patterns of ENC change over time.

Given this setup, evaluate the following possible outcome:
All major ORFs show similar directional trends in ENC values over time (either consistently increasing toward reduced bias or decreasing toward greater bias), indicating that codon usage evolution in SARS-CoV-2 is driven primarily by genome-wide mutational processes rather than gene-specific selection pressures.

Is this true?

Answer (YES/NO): NO